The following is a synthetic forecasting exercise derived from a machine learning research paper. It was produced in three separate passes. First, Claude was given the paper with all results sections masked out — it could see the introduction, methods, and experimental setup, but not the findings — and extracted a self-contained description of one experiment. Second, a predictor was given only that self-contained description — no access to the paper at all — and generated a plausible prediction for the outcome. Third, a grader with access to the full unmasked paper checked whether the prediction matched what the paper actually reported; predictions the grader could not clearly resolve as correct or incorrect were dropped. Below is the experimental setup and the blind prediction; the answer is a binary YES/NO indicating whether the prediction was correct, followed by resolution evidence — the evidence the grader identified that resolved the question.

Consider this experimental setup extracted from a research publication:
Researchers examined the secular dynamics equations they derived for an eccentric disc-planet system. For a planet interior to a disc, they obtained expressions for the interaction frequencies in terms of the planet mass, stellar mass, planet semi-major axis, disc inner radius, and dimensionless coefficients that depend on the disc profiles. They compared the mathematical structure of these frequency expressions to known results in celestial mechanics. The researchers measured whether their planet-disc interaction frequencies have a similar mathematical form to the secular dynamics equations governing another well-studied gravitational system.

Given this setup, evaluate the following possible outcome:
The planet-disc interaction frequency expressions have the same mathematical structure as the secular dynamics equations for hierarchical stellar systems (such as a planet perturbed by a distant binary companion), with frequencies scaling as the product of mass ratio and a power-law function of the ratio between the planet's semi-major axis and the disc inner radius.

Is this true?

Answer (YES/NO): NO